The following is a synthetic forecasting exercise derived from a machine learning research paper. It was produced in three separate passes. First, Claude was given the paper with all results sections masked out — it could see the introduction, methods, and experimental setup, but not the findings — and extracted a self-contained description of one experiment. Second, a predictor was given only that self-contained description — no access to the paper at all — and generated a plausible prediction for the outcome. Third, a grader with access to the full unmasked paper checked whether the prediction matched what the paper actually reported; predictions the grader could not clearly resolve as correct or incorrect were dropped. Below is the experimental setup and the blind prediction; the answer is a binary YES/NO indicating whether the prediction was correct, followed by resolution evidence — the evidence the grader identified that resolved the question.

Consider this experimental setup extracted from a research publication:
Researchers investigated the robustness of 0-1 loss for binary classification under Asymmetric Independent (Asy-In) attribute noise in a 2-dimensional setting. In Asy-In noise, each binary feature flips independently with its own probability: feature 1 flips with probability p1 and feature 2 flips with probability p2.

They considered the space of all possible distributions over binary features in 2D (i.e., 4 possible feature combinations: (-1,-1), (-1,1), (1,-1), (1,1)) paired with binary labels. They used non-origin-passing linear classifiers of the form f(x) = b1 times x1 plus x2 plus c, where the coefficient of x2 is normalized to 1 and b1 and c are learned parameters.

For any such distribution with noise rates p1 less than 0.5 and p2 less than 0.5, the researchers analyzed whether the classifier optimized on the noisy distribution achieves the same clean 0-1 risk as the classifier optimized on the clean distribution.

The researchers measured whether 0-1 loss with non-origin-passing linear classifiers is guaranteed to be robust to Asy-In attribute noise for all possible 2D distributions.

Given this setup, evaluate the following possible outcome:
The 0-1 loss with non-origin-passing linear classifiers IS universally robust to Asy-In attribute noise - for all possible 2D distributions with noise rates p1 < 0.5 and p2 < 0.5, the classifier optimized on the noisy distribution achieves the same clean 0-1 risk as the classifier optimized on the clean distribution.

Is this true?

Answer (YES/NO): YES